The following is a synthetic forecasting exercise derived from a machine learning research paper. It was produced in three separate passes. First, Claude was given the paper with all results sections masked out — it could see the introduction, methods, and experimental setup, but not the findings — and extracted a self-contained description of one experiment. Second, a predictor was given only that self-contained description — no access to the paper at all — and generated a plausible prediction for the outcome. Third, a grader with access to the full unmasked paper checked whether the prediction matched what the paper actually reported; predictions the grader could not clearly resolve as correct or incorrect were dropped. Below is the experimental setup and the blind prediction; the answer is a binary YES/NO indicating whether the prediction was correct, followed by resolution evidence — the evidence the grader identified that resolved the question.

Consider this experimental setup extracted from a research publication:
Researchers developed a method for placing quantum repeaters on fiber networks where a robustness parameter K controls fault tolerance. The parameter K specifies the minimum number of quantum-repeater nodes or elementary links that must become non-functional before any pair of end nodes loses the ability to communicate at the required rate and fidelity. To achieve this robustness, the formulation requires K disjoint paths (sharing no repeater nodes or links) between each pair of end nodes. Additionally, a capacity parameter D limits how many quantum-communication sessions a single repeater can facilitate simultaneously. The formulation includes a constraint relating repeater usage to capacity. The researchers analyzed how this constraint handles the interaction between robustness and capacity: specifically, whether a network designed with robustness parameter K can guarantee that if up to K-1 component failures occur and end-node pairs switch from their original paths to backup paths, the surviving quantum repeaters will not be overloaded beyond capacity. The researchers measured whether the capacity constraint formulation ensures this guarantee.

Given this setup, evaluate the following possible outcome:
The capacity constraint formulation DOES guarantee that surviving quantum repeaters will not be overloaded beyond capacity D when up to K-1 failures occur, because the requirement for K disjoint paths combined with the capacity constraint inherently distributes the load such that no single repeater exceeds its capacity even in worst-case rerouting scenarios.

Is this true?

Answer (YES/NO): YES